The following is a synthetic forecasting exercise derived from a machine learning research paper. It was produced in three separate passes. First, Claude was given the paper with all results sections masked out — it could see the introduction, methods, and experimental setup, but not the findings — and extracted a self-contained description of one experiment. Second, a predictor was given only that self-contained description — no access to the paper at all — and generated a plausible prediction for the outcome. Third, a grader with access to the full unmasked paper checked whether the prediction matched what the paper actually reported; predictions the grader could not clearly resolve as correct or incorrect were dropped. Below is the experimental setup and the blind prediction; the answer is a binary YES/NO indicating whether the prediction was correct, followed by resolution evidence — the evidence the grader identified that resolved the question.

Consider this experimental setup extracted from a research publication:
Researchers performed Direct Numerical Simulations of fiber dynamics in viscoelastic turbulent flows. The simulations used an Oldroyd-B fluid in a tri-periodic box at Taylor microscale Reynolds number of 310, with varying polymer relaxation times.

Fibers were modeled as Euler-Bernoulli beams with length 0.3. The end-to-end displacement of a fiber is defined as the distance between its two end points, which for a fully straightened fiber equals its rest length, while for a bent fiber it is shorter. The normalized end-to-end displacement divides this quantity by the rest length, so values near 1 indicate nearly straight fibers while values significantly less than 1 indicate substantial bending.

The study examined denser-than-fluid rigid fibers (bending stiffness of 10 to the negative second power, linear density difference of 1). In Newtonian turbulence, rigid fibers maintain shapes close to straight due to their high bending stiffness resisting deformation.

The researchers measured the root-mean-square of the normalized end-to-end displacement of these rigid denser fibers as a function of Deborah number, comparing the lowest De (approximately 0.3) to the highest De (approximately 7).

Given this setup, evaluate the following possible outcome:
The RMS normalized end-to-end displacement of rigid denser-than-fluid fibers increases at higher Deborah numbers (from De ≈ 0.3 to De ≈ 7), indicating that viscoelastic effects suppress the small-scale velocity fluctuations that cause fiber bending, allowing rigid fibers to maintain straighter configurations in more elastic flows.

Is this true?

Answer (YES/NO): NO